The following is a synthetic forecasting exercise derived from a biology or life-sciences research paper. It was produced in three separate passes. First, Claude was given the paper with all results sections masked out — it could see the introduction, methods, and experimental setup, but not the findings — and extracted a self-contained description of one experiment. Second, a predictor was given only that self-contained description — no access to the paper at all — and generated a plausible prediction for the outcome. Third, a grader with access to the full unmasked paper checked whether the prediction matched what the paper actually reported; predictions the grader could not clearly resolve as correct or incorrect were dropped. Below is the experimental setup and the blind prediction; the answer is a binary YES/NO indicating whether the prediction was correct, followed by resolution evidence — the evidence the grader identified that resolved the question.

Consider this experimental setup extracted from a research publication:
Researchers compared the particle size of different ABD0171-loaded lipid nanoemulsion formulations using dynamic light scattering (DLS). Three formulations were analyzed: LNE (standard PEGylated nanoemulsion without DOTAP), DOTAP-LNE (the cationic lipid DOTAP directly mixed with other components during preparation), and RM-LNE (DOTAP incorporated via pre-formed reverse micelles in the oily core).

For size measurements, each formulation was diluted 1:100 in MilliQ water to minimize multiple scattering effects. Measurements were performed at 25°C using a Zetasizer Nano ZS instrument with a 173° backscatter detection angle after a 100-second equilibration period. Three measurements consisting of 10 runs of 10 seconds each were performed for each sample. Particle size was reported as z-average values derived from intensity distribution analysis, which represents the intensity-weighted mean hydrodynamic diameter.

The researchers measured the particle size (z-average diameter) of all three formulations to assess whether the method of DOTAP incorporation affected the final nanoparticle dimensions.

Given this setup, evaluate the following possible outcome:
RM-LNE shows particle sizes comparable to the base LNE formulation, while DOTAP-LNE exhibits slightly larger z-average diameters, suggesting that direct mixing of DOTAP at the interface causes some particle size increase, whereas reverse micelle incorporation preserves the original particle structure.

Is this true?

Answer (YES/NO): NO